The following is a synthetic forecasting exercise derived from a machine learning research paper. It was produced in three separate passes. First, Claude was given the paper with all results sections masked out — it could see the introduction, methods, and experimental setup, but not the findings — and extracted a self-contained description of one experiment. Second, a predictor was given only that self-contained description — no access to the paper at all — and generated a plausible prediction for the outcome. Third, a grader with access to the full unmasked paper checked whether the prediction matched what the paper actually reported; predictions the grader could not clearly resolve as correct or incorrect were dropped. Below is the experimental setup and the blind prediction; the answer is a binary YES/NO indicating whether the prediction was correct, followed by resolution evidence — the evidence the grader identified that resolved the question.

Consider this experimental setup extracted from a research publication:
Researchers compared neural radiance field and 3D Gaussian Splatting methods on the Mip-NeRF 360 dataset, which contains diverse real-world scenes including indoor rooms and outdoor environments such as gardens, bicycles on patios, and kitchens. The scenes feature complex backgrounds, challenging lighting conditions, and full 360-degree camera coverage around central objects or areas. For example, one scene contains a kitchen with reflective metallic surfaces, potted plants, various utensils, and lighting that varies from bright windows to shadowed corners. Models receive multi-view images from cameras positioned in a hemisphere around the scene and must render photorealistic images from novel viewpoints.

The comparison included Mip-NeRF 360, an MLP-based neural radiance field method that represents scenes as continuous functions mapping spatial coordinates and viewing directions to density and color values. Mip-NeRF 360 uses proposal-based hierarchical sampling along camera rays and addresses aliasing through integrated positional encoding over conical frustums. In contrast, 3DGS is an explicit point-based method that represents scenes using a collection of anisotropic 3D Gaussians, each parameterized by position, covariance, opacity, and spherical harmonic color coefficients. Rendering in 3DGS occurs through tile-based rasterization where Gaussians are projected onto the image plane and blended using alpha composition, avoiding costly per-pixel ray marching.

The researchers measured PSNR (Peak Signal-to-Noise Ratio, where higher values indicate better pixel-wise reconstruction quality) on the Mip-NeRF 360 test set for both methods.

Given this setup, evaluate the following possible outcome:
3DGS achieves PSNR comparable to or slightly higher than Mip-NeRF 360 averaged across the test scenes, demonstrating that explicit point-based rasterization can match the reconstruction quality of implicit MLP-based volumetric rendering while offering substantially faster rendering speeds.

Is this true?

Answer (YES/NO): YES